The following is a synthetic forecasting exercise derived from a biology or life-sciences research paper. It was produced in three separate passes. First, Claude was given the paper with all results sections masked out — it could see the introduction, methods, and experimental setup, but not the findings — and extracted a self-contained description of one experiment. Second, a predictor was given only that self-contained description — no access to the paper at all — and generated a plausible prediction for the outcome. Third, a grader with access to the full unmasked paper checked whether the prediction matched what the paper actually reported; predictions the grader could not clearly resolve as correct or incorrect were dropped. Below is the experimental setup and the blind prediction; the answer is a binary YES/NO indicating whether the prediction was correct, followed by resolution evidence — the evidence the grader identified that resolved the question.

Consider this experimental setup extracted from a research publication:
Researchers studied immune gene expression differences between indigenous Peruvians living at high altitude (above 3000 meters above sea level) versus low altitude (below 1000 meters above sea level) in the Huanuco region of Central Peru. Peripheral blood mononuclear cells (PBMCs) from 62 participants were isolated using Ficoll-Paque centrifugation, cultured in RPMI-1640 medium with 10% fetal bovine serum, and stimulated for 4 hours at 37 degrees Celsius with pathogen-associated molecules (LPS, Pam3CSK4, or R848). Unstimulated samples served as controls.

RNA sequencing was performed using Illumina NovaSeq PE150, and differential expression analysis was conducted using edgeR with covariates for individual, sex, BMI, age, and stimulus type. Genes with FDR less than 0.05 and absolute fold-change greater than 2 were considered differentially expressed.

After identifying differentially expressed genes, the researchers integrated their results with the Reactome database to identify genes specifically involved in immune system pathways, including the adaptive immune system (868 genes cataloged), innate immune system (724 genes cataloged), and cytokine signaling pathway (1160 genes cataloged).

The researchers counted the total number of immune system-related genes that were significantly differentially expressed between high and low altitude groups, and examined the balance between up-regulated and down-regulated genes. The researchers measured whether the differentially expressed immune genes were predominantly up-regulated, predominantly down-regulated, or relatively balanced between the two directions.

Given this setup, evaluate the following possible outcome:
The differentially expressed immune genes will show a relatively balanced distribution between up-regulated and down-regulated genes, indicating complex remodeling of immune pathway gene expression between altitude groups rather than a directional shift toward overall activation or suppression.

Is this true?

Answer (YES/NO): YES